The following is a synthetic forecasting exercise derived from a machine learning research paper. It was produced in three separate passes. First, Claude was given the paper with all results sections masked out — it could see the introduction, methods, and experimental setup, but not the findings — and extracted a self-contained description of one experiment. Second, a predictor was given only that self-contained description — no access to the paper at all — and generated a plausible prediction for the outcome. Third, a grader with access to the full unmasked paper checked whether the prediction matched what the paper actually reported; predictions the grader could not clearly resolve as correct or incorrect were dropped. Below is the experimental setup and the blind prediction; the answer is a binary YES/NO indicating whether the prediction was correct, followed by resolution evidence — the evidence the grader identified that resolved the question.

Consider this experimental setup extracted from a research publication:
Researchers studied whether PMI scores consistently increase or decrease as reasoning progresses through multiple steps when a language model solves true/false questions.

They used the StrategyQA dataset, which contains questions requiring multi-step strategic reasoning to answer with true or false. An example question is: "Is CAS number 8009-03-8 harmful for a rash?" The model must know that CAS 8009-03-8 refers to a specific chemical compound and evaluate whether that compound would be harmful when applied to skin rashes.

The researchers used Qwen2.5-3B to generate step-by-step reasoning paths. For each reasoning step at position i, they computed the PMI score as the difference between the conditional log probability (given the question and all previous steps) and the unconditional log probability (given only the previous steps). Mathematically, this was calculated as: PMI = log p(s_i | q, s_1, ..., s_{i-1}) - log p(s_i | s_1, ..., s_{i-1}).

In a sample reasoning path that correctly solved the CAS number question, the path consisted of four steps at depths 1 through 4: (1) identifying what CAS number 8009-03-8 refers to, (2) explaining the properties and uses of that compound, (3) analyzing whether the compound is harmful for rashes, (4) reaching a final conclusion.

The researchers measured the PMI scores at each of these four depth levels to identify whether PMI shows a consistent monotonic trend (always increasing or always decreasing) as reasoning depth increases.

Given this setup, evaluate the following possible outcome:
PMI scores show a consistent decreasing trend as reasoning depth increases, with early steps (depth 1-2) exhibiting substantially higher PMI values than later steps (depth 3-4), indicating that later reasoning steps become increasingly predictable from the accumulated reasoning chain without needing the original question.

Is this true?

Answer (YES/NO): NO